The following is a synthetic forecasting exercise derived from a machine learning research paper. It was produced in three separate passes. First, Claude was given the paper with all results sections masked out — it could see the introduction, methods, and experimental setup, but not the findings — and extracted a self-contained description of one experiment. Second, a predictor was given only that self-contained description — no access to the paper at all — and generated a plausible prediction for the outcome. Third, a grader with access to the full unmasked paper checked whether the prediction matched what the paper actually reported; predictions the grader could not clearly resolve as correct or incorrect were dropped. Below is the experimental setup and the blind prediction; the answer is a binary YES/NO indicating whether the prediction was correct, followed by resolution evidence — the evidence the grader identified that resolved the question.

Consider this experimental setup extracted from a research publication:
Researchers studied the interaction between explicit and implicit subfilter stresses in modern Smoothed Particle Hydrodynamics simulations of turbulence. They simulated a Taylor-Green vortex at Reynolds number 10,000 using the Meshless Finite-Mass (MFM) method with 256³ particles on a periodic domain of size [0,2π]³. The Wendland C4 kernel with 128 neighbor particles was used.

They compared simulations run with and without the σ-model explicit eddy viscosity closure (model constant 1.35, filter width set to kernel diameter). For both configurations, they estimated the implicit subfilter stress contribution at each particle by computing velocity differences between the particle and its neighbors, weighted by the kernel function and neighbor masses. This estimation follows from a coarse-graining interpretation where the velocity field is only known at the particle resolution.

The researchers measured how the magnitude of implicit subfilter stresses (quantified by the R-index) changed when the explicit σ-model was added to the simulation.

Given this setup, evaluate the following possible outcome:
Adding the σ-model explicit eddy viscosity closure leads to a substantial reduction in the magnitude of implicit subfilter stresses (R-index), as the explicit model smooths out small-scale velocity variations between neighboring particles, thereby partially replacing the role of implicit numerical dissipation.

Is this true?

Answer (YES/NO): NO